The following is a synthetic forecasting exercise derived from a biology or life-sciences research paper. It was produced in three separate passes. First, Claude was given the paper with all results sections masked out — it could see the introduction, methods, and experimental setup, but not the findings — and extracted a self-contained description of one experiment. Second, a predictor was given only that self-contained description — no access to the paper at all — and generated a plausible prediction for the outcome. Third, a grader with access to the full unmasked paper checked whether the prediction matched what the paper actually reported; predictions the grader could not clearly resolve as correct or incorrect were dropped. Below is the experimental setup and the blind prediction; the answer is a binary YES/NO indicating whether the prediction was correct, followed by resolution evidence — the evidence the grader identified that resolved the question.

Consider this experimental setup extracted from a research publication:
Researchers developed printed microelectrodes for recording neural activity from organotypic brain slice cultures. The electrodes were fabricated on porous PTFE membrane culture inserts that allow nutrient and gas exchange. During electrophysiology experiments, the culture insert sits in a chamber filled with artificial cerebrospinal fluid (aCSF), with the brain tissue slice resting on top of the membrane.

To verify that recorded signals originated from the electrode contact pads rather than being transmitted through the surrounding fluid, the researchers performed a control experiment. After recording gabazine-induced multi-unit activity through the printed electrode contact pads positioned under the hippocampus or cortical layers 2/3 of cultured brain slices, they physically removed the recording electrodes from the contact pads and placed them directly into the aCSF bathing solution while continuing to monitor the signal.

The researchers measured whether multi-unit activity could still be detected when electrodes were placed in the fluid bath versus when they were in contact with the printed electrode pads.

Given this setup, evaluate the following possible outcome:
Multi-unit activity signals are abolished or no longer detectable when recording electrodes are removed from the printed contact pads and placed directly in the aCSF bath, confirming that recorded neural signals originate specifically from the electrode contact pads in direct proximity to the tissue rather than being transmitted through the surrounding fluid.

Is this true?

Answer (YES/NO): YES